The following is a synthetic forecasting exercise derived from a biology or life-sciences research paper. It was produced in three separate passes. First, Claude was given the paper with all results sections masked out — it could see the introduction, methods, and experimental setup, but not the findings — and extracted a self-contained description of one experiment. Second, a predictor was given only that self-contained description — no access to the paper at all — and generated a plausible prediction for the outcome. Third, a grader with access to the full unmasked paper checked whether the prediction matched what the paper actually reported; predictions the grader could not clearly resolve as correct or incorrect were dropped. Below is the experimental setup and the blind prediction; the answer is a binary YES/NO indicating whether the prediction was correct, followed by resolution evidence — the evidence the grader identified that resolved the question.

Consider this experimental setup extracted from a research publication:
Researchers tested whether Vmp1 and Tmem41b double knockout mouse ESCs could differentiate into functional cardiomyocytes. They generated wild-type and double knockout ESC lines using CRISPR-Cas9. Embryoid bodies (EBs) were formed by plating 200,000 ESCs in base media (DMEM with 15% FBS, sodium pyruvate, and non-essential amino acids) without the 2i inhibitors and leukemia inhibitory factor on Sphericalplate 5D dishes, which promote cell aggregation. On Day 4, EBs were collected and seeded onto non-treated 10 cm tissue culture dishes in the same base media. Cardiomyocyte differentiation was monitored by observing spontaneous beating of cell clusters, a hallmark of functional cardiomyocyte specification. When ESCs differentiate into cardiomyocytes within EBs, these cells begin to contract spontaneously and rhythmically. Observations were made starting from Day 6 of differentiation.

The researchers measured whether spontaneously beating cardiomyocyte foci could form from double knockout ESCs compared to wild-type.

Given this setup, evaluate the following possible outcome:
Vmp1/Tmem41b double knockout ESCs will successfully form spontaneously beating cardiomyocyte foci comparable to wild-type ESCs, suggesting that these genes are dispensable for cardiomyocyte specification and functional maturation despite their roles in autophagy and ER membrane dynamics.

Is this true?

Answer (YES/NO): YES